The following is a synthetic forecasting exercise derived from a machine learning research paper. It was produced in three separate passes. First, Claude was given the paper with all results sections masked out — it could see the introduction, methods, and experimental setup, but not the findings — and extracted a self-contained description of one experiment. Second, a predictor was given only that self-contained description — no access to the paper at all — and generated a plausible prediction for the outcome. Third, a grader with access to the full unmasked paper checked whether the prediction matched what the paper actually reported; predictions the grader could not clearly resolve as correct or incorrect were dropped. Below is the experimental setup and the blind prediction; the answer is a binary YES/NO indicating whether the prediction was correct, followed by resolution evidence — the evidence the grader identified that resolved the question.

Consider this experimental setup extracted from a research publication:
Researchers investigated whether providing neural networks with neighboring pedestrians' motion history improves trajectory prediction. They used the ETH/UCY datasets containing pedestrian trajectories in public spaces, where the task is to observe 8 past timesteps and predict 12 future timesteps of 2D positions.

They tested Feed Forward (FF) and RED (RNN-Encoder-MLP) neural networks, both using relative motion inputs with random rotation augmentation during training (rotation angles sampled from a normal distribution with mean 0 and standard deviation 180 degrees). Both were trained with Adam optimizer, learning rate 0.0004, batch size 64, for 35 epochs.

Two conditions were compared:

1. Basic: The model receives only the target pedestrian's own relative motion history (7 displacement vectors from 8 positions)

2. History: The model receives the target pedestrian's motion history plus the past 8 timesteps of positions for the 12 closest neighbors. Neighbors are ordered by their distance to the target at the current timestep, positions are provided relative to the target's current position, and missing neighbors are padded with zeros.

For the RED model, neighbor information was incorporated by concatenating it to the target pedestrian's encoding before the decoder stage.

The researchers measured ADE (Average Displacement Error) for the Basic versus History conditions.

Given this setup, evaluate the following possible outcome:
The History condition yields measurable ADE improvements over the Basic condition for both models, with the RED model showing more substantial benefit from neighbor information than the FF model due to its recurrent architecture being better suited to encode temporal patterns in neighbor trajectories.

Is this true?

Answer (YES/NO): NO